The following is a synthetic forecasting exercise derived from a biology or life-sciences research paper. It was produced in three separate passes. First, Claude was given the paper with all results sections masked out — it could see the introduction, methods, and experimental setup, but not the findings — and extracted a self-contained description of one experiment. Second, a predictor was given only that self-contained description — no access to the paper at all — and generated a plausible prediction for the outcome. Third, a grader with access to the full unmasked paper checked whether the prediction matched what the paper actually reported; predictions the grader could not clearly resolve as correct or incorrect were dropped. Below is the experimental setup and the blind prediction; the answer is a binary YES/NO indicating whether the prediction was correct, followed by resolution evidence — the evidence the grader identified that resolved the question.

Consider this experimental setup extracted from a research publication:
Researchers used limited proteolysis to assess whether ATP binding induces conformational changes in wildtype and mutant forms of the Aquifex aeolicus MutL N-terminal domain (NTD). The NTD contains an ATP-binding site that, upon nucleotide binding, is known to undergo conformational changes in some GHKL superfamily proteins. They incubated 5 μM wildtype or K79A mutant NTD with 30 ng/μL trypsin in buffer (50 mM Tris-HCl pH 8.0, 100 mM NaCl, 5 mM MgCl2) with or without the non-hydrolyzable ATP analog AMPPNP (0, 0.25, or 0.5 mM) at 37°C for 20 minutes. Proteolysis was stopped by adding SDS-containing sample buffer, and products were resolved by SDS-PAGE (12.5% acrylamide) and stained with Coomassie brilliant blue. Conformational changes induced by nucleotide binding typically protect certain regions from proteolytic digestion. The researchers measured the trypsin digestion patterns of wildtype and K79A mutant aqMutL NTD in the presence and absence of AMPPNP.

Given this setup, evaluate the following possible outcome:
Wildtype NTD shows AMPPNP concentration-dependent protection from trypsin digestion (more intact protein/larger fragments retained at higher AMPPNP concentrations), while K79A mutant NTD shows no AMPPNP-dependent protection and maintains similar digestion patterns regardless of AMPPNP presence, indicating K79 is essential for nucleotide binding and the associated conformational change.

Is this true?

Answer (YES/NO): NO